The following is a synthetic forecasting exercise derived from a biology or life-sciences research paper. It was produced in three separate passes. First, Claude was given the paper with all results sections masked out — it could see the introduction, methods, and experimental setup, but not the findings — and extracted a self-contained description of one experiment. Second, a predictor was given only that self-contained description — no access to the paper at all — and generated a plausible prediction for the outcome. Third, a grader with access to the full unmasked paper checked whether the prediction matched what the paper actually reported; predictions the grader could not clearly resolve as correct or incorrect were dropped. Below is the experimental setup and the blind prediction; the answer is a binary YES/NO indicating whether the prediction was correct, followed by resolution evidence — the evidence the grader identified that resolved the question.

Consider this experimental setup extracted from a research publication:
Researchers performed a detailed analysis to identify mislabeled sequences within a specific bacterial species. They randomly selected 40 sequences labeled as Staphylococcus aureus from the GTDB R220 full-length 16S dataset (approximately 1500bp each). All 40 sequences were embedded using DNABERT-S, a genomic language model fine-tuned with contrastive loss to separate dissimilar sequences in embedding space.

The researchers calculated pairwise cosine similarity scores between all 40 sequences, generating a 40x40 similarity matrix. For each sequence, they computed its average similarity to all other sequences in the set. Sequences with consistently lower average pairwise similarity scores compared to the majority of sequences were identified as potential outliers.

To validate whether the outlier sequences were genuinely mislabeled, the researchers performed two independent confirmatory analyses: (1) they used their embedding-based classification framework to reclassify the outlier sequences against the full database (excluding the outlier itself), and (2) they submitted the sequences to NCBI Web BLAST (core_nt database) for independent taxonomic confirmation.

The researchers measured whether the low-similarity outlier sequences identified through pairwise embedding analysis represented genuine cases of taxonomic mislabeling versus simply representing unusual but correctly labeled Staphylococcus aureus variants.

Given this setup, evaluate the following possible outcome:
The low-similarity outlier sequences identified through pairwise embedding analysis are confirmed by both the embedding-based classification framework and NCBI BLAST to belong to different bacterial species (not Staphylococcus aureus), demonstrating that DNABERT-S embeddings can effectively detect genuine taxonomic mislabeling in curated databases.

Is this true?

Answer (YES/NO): YES